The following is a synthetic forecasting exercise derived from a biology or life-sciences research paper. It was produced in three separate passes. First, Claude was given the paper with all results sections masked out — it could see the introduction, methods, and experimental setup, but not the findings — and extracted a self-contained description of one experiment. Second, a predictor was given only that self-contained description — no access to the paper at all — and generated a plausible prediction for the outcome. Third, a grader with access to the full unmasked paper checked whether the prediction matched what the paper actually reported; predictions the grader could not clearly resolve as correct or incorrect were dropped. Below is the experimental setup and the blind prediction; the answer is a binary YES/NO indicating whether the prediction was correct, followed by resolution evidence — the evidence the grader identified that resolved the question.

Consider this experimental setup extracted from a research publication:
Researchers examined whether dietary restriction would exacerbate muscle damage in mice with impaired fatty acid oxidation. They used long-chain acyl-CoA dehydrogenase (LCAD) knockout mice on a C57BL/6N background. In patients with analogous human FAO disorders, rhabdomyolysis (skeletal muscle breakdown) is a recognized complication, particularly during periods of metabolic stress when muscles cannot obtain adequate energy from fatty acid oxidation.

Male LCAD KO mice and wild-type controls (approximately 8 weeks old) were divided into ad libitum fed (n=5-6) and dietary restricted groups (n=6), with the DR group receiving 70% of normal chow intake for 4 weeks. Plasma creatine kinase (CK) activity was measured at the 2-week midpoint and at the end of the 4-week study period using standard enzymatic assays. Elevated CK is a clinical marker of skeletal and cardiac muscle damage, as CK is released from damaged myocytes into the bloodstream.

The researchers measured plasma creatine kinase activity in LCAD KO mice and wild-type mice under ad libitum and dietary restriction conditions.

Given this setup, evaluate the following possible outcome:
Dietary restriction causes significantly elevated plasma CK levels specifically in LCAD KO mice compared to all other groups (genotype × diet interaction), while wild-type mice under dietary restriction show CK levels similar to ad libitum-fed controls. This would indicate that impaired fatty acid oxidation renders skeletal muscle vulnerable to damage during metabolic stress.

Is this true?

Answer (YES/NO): NO